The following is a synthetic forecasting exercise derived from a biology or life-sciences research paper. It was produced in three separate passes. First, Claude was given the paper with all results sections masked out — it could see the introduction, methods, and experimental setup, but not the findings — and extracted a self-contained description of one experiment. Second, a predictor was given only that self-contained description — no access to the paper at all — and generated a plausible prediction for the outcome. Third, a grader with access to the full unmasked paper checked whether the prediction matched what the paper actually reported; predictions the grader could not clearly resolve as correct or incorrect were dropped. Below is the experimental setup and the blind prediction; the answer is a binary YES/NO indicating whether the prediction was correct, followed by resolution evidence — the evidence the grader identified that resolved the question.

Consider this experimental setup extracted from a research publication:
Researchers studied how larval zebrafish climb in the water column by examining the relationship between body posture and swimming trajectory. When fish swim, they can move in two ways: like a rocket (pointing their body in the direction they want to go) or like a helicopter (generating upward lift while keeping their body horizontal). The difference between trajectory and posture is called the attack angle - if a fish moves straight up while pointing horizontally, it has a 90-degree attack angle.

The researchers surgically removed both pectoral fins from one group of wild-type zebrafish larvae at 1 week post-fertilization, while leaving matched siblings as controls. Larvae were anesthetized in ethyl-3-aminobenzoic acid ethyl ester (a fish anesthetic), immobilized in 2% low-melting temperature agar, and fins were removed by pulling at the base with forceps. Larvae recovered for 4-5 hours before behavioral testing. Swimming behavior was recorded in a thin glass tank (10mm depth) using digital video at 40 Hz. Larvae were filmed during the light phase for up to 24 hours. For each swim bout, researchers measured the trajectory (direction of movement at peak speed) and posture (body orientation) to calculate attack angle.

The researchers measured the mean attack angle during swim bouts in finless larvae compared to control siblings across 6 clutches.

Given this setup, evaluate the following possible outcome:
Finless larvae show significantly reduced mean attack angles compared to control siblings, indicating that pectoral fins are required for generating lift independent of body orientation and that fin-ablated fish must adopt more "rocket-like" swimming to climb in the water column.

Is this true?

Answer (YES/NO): YES